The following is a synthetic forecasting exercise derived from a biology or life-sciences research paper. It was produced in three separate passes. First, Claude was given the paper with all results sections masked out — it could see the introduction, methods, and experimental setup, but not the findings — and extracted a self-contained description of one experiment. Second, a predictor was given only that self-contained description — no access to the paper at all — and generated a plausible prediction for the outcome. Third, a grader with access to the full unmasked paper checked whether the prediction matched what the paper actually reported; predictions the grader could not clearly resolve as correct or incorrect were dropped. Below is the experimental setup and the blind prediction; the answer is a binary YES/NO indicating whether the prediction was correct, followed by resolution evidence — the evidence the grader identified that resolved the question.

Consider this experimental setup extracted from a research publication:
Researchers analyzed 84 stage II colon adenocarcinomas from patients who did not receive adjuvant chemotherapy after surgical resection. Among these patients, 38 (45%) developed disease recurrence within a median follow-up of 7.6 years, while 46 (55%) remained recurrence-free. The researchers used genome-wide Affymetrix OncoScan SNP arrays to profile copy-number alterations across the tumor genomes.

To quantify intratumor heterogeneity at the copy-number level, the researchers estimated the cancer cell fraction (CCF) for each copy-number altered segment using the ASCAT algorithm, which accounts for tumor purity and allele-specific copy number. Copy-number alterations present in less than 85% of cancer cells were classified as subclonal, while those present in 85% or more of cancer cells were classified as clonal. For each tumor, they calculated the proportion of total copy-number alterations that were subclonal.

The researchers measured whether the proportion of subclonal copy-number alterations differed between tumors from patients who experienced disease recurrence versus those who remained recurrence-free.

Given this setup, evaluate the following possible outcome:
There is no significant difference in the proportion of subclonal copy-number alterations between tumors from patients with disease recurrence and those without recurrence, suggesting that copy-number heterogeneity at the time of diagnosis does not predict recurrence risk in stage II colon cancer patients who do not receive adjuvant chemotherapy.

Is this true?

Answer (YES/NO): NO